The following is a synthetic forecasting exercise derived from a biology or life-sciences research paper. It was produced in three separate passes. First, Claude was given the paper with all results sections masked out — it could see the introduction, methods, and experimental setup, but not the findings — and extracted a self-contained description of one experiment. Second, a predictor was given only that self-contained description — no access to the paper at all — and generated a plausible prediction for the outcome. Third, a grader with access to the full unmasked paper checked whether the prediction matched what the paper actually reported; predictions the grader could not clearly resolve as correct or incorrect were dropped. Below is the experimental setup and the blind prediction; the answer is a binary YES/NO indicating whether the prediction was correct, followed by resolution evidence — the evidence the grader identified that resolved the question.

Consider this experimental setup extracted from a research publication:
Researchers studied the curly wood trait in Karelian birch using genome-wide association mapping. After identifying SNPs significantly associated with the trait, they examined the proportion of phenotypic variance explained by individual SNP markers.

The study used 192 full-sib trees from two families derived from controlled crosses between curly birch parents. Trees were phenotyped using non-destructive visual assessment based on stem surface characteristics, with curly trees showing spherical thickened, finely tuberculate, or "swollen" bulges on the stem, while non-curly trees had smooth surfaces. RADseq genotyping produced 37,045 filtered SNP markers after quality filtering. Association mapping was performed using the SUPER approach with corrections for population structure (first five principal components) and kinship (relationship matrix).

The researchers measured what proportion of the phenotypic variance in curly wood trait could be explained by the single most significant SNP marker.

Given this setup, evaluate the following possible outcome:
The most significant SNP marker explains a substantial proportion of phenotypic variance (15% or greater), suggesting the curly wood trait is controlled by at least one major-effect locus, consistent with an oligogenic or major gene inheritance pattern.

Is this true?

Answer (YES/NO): YES